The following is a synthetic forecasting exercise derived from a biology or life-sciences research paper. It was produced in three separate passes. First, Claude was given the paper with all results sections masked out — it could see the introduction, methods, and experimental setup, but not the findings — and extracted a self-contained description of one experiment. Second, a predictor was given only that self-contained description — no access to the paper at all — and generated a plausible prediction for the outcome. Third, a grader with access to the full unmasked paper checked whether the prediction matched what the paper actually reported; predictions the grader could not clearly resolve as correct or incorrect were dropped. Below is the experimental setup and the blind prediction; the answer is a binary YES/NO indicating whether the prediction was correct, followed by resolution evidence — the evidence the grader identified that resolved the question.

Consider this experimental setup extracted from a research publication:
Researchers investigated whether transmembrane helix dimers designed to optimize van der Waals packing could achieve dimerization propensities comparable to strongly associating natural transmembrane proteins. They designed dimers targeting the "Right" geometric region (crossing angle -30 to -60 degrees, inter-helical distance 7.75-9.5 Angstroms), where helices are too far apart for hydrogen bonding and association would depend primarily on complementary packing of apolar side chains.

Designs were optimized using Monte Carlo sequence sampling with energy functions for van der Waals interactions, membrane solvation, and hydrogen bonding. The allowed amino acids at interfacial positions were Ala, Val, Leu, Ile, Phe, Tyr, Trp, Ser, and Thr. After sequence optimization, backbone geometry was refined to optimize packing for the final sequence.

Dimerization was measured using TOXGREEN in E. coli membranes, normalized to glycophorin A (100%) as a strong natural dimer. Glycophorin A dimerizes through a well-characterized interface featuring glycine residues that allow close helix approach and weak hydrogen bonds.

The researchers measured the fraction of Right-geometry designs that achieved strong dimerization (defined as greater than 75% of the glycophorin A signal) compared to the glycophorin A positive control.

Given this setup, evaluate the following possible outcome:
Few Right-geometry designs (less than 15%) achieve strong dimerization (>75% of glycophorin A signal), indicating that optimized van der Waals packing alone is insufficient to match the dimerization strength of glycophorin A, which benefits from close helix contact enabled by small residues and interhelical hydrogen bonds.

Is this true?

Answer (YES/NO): YES